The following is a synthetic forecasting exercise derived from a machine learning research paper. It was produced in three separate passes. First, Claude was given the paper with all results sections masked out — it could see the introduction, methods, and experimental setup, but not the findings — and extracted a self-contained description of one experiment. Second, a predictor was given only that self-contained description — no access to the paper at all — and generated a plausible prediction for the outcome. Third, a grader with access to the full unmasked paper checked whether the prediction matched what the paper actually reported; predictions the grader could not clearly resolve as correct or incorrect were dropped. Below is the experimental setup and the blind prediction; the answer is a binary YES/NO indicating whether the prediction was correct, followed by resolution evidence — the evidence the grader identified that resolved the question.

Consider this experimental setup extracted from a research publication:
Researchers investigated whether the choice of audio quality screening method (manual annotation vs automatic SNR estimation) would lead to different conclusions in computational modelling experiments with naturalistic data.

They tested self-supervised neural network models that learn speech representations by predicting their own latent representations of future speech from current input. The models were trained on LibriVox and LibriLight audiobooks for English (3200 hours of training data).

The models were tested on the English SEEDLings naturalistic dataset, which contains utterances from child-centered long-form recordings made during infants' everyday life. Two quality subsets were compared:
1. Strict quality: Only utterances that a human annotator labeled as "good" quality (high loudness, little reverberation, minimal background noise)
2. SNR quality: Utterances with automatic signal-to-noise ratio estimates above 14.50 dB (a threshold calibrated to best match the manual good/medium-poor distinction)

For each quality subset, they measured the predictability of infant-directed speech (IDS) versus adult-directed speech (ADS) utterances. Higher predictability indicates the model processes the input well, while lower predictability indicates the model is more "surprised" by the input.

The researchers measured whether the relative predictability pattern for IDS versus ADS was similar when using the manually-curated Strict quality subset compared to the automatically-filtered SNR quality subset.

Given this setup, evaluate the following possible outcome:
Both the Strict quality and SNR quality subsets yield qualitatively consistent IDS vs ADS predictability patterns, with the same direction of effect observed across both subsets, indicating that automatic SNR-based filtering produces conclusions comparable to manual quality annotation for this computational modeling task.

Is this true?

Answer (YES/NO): YES